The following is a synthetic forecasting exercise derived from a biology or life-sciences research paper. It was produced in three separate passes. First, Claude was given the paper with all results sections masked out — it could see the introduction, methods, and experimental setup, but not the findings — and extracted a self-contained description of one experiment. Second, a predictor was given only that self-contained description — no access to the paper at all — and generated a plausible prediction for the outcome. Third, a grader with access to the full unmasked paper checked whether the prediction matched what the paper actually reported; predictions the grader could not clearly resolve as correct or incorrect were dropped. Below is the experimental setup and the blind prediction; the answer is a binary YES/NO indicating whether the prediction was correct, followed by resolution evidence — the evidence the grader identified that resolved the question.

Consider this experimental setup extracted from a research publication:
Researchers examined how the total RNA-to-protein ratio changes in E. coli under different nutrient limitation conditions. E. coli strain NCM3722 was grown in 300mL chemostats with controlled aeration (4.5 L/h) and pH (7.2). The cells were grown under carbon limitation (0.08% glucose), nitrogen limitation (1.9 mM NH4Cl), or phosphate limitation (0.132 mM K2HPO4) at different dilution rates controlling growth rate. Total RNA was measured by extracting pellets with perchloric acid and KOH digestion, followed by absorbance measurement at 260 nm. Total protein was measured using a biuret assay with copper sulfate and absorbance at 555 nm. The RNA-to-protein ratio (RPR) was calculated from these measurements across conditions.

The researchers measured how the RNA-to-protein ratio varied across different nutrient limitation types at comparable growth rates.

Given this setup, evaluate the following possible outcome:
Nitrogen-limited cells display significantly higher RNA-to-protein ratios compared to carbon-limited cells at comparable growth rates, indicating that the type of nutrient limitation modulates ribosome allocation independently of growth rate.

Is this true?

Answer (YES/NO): NO